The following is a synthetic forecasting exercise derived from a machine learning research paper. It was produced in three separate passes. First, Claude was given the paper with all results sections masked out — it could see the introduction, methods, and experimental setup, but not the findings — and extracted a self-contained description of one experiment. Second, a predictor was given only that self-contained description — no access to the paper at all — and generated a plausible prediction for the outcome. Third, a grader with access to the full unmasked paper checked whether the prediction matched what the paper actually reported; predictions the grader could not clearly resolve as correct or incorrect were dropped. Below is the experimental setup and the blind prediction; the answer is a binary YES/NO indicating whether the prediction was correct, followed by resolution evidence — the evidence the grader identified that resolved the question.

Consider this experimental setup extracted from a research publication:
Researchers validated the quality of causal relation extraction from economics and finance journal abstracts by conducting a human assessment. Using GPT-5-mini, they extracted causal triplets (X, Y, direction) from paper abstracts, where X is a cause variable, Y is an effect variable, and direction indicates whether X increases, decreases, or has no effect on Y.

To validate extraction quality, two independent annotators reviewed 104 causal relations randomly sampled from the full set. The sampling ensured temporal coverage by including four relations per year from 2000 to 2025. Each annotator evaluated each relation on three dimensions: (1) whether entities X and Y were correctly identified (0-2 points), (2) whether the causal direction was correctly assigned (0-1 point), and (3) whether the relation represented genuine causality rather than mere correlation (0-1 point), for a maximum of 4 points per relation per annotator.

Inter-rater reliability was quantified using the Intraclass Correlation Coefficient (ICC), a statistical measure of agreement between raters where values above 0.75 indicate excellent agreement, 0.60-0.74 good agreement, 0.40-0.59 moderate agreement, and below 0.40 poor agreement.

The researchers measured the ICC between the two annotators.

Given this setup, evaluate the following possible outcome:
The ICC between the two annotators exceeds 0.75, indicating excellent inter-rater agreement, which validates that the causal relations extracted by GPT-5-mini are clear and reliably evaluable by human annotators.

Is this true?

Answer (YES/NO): NO